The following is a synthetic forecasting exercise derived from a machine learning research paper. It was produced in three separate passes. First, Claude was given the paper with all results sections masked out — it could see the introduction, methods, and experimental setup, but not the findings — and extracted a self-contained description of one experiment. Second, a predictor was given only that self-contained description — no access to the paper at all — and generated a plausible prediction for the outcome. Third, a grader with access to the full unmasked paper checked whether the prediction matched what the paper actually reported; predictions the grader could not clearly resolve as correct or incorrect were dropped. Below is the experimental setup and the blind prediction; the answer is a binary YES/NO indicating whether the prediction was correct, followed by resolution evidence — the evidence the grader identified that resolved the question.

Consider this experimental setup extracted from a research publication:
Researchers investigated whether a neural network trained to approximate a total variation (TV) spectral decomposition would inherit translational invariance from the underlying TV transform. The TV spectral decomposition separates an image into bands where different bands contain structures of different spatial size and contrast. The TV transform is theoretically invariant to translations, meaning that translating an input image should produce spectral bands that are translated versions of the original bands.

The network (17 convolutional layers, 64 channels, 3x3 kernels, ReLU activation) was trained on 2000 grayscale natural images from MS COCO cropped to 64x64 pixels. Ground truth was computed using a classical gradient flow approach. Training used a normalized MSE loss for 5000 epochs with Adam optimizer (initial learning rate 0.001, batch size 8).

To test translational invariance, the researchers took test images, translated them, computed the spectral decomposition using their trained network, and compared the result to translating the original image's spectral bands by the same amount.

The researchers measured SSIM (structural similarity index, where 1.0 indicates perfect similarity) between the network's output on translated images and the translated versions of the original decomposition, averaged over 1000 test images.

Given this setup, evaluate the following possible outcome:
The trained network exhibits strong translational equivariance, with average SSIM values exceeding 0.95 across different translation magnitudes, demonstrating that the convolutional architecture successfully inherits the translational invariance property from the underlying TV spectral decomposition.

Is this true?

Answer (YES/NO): YES